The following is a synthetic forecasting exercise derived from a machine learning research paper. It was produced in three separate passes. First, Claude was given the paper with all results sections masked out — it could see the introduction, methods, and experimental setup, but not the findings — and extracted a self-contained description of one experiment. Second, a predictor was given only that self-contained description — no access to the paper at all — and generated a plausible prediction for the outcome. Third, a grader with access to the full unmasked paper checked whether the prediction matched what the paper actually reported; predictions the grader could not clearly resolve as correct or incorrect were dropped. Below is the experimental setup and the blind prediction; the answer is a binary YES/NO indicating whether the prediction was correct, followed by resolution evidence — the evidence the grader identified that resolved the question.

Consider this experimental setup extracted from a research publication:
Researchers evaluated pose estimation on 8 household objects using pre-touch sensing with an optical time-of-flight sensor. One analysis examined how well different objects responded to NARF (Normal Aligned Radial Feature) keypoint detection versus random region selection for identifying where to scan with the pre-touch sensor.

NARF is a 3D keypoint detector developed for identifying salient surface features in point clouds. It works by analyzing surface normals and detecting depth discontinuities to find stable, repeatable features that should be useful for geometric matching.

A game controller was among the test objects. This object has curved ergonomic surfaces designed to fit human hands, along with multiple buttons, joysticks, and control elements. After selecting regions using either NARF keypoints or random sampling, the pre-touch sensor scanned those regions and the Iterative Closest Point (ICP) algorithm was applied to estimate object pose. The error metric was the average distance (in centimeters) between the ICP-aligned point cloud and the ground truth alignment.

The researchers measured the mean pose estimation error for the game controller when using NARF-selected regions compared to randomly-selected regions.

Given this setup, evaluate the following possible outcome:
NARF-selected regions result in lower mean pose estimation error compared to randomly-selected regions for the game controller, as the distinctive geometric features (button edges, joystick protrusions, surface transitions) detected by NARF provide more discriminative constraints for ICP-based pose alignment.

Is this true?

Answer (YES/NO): NO